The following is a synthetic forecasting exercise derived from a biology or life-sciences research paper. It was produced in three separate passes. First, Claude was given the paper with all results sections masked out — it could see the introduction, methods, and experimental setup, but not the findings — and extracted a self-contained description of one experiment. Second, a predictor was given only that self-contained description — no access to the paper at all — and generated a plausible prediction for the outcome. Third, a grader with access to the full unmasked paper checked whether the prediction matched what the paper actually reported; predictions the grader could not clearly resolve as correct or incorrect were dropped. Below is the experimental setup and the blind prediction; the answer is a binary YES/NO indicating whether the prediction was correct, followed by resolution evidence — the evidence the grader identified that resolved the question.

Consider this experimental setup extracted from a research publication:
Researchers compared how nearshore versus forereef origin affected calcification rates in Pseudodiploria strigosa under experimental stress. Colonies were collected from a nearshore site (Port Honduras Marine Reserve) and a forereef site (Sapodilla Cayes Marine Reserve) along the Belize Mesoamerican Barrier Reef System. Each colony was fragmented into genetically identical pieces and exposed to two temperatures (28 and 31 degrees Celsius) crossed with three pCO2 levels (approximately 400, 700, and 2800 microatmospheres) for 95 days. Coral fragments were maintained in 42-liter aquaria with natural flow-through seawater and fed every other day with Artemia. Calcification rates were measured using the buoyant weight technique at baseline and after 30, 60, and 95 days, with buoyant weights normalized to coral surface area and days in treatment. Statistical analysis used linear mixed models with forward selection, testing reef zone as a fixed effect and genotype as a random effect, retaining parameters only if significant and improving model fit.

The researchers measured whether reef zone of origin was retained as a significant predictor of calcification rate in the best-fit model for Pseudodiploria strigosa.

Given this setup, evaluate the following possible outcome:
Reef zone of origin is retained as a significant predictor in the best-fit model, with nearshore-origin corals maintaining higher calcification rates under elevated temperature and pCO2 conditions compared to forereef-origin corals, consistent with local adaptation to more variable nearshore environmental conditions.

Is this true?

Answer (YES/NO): NO